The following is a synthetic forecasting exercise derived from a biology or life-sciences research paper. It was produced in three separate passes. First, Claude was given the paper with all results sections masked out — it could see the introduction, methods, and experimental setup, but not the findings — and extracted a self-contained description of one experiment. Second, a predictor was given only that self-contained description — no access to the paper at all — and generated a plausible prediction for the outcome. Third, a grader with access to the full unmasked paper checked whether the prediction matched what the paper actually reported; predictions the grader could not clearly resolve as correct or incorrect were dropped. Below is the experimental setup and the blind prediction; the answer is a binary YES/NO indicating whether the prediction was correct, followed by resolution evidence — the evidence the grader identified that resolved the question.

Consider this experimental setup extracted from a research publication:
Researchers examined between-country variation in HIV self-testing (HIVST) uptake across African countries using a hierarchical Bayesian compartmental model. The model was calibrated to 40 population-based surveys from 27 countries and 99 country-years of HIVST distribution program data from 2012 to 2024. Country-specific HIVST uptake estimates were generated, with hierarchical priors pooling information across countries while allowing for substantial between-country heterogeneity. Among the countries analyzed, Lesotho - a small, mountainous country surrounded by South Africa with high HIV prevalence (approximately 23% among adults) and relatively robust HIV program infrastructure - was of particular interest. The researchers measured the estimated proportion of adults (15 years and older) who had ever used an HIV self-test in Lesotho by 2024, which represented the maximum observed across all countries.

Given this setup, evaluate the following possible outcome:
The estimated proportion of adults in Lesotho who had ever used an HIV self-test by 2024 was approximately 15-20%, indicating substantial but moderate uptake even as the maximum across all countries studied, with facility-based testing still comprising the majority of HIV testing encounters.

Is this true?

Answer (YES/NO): NO